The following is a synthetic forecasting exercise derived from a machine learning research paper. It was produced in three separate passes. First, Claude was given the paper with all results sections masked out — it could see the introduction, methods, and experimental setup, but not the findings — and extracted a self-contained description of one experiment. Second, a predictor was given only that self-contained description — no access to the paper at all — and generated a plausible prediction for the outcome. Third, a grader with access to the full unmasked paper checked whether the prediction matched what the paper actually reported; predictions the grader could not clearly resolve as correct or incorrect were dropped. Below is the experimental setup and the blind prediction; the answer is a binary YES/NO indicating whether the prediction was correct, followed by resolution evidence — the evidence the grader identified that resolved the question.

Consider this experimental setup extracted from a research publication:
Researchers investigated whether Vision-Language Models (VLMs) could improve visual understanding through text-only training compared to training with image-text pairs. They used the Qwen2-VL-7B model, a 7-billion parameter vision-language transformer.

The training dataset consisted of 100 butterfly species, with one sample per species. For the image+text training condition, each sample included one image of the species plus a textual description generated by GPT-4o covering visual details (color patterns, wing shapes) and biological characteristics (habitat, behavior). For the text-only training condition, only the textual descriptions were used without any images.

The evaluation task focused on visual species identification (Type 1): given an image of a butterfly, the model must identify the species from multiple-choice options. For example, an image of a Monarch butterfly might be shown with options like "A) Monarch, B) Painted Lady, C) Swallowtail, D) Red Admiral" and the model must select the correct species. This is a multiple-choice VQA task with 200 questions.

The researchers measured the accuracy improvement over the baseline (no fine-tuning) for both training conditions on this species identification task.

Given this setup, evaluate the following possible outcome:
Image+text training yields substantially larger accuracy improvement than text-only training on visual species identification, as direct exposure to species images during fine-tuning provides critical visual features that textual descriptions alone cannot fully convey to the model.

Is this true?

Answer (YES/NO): NO